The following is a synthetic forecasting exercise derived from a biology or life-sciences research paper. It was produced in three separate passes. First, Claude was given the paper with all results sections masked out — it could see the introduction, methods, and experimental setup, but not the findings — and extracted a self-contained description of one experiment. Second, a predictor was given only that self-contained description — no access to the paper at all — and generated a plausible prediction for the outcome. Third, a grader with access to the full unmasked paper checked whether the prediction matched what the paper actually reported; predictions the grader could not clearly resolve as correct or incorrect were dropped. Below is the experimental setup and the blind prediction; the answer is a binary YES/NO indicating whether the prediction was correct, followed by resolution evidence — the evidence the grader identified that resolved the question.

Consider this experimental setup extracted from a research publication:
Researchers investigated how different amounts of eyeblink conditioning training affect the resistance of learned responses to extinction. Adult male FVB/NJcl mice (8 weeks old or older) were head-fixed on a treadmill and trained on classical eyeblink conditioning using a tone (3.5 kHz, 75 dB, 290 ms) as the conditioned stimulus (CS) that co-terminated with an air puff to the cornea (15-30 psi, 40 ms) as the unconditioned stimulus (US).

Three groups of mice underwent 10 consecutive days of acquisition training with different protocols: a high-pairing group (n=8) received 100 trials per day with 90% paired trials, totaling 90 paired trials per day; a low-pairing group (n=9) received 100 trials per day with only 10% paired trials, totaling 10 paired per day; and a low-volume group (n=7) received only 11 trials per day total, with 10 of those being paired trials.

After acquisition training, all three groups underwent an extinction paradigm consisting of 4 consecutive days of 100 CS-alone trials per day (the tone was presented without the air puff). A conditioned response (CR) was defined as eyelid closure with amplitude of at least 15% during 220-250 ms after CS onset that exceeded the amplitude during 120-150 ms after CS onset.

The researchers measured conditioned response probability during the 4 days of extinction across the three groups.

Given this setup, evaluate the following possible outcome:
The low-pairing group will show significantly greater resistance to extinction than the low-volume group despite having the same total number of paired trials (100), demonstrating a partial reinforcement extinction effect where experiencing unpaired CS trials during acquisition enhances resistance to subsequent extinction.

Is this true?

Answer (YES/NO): NO